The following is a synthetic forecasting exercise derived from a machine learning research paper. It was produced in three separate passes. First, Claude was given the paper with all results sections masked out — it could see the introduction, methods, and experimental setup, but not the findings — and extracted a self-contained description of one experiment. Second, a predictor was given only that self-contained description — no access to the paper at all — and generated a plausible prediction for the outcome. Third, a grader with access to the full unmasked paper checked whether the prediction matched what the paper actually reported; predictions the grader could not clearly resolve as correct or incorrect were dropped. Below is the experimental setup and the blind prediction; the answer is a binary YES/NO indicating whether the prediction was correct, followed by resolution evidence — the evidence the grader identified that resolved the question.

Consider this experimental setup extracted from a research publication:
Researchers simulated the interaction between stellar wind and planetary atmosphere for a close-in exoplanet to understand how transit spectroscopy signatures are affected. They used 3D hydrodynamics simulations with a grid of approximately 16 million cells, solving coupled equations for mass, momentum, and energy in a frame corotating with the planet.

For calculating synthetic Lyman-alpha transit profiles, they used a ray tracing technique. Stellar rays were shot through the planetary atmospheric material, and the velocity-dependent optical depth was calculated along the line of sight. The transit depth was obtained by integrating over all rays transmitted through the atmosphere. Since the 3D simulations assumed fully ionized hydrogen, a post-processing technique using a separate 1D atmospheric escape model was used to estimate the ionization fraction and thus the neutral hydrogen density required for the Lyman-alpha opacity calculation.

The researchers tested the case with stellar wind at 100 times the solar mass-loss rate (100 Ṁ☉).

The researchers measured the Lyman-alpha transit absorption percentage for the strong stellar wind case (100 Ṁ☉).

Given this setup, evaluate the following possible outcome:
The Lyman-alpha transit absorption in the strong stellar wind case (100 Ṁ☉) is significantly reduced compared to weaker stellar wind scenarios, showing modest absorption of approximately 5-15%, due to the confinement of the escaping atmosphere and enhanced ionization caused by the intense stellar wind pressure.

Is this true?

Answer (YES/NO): NO